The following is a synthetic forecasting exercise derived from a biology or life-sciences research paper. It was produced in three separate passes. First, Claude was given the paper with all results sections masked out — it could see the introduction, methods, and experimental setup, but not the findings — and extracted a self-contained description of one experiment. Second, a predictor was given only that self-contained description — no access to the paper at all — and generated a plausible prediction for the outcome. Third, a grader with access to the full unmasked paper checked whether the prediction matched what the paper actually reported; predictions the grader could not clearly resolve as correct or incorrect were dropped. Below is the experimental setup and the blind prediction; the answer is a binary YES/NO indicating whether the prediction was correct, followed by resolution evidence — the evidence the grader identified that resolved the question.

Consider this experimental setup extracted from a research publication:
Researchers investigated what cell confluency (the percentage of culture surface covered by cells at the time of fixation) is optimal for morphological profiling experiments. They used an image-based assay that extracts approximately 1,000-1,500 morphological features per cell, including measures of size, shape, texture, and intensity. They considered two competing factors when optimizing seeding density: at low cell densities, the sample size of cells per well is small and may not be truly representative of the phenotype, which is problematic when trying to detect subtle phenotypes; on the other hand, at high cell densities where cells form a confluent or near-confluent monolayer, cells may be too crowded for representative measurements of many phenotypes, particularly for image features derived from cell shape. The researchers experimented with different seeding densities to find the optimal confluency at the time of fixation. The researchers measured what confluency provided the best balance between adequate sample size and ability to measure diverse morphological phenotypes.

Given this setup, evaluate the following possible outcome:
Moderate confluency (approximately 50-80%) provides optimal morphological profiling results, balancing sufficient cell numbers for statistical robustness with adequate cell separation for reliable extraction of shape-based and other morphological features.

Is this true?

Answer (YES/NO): YES